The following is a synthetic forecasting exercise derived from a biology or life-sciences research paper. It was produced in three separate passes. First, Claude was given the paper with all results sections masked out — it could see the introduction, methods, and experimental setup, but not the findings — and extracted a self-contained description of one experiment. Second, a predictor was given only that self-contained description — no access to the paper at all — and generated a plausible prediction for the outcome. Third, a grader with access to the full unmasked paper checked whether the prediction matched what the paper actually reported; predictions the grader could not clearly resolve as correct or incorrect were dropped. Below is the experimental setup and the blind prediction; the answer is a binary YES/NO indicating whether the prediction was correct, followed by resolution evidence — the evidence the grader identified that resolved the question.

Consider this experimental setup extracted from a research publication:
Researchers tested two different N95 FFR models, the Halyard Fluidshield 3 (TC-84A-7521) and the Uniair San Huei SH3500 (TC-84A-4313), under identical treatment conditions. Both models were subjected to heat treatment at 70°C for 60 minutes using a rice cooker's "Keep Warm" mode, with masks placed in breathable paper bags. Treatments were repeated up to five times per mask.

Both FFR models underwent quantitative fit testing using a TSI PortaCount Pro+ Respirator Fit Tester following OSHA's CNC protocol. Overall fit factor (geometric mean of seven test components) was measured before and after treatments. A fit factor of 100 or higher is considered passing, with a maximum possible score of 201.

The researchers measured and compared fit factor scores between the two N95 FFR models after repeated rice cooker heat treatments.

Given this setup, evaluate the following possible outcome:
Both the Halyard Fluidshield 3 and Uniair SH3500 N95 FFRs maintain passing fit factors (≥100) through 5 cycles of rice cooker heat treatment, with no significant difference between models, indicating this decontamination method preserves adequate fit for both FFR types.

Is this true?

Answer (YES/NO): NO